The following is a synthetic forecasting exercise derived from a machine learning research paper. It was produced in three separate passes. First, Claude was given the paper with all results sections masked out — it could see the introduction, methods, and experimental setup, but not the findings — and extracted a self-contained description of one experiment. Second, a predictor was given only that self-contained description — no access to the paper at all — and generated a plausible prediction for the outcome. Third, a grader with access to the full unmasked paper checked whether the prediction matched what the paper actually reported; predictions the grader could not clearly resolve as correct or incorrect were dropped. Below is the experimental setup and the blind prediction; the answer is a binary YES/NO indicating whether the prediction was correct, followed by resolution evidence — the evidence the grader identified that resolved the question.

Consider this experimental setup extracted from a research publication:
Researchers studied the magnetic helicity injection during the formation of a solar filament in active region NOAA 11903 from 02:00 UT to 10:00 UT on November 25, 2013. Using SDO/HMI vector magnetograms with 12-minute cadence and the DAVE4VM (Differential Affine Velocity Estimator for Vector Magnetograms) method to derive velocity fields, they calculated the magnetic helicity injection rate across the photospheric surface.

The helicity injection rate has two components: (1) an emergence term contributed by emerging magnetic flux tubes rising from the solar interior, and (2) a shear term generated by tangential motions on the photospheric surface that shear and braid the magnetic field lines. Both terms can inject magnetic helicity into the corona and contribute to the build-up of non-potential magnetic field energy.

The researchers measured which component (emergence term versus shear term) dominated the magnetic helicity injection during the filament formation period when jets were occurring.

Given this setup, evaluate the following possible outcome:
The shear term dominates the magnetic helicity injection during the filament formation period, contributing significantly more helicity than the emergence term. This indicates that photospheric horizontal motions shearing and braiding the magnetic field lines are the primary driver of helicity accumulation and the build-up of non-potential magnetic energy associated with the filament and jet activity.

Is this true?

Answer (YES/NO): YES